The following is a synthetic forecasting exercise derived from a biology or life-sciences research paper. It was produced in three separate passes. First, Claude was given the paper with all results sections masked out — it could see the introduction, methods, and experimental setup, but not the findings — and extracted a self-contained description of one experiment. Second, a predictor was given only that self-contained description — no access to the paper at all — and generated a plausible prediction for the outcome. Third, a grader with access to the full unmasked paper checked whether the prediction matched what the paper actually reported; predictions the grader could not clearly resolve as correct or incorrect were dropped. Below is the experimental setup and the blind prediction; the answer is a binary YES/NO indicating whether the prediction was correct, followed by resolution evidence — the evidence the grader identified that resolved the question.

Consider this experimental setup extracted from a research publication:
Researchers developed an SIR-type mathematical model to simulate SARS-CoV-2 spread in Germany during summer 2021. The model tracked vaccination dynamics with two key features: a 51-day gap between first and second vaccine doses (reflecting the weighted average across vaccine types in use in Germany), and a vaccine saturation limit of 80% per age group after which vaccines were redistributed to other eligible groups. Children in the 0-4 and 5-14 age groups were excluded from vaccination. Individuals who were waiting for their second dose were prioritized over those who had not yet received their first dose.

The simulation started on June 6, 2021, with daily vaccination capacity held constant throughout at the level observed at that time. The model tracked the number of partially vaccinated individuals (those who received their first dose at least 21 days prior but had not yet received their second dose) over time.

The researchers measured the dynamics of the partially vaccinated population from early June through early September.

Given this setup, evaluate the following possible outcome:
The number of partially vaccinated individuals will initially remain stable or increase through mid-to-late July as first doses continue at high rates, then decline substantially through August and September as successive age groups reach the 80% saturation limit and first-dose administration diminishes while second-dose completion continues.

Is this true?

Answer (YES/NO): NO